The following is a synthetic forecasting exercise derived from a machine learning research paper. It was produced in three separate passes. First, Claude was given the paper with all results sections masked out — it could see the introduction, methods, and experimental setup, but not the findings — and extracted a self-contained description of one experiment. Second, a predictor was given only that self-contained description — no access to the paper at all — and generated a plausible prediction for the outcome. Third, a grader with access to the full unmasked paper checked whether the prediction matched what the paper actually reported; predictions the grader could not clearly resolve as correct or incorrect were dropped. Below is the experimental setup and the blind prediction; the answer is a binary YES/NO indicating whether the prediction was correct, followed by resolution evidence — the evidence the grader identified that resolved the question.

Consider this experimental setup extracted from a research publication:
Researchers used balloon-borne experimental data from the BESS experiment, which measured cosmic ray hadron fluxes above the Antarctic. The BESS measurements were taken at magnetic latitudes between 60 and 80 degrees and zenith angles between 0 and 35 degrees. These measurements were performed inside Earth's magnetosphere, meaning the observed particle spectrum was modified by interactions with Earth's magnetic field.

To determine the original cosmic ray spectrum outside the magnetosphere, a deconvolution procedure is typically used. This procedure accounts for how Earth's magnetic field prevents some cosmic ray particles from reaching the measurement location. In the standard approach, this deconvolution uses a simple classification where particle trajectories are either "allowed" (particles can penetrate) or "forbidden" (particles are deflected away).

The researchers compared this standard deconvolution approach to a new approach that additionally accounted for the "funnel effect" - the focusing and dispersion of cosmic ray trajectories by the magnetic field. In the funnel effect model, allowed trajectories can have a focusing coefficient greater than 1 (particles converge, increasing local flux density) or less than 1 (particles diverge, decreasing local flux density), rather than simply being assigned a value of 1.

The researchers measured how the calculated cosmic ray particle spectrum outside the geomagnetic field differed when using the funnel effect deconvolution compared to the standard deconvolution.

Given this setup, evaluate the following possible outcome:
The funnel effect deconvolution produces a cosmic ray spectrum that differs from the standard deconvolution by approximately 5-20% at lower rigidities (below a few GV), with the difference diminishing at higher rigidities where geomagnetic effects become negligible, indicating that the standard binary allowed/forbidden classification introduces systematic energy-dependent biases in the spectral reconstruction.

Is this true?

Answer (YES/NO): NO